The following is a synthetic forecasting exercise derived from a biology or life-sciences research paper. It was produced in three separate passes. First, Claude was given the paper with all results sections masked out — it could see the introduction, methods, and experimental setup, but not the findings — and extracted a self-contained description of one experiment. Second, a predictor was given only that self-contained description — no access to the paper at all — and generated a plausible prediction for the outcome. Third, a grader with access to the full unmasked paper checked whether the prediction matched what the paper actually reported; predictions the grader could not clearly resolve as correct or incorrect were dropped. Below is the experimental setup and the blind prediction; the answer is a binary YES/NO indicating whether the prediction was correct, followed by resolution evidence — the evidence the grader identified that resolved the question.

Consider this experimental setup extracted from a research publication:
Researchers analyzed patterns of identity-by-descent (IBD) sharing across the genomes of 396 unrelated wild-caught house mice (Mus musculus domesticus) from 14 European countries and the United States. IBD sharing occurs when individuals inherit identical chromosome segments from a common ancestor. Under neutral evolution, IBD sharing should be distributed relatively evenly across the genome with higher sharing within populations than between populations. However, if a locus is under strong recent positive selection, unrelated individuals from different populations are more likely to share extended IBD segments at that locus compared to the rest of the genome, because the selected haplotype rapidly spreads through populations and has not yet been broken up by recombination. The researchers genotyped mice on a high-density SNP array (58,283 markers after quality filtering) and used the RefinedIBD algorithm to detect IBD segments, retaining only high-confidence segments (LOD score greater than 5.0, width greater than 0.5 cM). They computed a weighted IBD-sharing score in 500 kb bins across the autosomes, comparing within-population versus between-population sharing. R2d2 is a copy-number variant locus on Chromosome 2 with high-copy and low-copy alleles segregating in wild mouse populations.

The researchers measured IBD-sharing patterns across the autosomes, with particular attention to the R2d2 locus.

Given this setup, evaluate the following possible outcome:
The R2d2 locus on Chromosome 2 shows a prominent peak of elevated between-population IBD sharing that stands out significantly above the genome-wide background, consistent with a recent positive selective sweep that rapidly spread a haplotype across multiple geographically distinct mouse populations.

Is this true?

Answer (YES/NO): YES